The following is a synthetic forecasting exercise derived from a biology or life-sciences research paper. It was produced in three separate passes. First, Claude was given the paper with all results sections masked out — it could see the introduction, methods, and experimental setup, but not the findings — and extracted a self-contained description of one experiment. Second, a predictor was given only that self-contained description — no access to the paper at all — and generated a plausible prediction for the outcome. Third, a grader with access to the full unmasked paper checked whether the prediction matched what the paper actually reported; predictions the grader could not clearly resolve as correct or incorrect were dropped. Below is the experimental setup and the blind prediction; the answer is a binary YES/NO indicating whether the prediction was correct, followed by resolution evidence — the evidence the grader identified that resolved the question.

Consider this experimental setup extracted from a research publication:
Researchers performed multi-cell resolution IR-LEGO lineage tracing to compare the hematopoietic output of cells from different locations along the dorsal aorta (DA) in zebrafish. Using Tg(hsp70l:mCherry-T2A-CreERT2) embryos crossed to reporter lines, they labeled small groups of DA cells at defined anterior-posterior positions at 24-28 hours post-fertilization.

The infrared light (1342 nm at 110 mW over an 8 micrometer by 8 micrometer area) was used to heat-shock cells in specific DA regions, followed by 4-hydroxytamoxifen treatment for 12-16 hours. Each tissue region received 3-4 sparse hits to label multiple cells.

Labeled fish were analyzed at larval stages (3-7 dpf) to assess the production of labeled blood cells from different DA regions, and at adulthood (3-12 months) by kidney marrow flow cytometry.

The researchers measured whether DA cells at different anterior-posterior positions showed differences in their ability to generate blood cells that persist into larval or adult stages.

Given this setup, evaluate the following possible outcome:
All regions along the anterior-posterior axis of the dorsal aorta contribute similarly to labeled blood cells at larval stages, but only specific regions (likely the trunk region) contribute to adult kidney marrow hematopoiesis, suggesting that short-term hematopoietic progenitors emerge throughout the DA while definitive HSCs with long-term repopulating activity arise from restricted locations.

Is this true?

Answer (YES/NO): NO